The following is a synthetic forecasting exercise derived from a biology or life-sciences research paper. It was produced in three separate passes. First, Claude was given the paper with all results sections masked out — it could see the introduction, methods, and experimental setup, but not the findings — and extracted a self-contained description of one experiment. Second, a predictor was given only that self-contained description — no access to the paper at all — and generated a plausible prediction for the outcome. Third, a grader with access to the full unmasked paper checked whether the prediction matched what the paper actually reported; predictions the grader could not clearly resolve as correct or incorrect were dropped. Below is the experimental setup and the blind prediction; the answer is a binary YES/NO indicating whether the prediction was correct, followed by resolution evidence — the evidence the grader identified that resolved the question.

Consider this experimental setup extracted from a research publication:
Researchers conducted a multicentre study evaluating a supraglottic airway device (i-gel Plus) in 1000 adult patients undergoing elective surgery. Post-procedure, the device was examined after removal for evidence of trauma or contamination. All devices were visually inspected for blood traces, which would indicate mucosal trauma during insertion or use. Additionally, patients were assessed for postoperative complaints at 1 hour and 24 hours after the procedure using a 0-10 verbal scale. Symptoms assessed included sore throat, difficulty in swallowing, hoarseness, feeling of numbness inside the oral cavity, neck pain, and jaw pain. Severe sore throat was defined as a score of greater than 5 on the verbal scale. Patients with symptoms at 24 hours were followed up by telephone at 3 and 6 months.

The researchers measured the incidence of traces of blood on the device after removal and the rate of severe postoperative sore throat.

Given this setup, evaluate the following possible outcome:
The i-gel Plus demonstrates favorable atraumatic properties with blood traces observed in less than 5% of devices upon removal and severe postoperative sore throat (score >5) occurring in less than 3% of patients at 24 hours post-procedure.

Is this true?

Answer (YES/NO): NO